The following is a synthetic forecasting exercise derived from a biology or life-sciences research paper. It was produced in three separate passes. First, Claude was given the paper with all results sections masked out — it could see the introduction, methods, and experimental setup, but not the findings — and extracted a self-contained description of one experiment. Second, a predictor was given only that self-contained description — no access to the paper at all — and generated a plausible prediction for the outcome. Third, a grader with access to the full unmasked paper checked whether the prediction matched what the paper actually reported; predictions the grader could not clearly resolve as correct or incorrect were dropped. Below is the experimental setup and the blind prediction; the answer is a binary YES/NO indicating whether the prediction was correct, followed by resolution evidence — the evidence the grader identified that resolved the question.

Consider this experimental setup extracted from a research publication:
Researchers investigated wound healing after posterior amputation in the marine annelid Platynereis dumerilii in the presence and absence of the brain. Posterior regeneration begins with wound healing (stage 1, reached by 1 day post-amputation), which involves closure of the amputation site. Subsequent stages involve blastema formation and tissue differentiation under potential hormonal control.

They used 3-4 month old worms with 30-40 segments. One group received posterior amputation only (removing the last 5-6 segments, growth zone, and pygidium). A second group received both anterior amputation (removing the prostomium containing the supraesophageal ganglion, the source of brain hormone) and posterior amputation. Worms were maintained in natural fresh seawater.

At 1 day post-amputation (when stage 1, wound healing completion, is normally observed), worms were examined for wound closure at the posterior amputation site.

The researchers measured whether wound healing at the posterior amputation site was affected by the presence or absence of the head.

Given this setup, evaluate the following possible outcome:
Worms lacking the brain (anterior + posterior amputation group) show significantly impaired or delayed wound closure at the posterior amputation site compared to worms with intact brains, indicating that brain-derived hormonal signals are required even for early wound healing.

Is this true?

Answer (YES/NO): NO